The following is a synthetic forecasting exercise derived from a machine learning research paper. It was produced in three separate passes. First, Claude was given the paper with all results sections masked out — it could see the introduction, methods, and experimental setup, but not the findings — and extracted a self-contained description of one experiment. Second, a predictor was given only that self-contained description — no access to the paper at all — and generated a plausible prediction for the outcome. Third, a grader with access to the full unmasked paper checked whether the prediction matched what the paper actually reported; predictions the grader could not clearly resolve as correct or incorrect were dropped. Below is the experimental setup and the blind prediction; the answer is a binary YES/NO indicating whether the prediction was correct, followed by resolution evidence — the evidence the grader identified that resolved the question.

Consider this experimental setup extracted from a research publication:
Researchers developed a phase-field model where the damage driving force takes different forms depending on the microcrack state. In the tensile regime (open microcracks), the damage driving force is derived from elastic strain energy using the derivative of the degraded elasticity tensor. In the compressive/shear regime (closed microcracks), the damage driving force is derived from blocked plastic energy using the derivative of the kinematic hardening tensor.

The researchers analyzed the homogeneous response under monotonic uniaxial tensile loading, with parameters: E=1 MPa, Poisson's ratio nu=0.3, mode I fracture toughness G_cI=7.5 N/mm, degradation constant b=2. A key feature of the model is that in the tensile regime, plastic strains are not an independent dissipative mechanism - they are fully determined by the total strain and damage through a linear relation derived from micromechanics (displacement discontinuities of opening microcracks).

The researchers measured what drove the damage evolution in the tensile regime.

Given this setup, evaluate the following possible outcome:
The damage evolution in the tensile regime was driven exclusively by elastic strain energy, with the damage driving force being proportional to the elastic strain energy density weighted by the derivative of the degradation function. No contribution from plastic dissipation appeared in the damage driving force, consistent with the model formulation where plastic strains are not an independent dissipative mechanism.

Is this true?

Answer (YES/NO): YES